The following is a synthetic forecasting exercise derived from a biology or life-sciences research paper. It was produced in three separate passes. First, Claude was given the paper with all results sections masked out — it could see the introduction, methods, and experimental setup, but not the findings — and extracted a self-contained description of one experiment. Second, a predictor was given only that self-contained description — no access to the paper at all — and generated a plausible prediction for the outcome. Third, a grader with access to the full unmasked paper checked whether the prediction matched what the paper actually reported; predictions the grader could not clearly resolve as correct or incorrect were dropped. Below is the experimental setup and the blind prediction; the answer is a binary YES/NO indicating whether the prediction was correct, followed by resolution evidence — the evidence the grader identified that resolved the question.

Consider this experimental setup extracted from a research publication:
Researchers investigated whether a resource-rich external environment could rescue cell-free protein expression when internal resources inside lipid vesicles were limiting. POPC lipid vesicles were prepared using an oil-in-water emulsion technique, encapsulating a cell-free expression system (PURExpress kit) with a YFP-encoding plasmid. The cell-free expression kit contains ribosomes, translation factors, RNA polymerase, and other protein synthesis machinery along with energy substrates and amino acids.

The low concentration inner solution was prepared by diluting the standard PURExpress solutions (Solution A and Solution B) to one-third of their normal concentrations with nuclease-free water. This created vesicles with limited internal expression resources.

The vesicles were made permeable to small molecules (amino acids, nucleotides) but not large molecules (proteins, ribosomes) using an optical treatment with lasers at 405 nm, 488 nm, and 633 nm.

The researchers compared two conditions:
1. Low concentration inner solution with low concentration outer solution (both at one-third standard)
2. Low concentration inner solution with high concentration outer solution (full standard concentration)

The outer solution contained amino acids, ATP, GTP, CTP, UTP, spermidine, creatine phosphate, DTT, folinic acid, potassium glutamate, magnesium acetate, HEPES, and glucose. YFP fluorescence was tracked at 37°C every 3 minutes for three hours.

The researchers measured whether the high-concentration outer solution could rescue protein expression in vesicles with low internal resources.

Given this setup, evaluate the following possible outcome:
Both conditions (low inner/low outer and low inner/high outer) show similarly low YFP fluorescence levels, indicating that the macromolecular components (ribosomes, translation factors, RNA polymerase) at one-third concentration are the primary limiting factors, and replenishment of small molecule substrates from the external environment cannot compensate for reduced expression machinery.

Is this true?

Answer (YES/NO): NO